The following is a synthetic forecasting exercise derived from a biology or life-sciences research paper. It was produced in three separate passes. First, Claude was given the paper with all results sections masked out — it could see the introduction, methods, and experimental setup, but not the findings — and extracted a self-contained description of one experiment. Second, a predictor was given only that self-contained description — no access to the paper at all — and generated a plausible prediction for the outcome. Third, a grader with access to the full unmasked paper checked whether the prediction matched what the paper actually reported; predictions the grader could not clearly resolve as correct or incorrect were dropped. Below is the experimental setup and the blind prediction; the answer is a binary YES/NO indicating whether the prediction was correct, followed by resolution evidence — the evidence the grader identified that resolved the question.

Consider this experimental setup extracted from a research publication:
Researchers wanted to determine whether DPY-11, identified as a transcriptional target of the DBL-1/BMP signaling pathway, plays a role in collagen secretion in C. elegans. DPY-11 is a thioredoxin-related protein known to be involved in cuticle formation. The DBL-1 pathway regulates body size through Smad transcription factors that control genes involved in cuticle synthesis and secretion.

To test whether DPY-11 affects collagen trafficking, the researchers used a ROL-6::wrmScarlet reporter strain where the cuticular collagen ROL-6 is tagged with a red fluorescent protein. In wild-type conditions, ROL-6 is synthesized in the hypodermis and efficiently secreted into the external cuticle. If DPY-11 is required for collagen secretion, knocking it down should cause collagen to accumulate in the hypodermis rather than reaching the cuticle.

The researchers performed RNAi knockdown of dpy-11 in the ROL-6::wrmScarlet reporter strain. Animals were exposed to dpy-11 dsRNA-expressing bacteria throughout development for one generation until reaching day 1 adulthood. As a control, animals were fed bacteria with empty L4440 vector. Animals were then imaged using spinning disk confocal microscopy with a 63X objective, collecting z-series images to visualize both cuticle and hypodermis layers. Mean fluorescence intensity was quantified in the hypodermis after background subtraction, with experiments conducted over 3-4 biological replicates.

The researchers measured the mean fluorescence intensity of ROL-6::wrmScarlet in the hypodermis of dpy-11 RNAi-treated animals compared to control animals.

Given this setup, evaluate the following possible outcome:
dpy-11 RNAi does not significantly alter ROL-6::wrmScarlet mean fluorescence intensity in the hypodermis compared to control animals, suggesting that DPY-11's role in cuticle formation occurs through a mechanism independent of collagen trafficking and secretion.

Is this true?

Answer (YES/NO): NO